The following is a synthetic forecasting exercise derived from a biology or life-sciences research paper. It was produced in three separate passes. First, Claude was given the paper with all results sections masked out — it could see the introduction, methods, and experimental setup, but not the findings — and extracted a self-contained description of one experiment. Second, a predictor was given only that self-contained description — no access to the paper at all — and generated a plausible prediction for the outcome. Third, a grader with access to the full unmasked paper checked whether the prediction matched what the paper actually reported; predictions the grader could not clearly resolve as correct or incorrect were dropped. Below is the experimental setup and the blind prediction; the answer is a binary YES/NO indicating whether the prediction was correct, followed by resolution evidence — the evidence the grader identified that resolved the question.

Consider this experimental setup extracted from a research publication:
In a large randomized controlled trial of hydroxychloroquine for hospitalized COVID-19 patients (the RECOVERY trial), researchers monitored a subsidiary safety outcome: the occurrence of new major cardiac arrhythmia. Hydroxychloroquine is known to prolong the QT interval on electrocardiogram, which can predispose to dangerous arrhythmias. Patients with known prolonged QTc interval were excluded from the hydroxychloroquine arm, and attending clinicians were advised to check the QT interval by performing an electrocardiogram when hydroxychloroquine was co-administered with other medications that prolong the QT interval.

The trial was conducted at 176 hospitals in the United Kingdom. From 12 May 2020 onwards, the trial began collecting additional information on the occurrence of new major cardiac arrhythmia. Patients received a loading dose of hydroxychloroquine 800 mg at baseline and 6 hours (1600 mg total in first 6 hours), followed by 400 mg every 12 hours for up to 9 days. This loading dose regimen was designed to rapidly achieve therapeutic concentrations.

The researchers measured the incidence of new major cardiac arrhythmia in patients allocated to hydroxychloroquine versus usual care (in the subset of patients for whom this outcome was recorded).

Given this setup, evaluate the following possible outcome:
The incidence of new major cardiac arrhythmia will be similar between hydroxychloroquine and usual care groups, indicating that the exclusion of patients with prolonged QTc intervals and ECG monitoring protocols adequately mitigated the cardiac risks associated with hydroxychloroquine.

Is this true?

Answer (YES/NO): YES